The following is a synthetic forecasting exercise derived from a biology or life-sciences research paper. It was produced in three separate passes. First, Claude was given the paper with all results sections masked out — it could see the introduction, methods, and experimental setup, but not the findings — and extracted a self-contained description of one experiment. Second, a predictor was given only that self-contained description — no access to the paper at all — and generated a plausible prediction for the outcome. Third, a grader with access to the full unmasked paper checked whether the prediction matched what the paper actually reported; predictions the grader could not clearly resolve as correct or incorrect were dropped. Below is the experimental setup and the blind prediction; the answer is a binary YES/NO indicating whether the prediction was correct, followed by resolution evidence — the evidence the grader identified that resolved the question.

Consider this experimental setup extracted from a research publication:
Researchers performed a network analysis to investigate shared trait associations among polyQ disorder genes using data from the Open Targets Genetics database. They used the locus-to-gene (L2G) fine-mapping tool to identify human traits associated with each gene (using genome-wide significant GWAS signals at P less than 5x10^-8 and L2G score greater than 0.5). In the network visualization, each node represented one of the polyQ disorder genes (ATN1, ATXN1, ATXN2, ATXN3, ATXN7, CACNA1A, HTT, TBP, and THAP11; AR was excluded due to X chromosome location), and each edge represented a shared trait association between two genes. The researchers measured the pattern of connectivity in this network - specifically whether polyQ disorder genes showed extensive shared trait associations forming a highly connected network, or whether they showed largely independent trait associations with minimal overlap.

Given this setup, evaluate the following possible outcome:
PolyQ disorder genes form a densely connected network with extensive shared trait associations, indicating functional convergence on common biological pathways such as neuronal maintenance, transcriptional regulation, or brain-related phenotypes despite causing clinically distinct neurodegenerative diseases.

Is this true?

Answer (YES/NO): NO